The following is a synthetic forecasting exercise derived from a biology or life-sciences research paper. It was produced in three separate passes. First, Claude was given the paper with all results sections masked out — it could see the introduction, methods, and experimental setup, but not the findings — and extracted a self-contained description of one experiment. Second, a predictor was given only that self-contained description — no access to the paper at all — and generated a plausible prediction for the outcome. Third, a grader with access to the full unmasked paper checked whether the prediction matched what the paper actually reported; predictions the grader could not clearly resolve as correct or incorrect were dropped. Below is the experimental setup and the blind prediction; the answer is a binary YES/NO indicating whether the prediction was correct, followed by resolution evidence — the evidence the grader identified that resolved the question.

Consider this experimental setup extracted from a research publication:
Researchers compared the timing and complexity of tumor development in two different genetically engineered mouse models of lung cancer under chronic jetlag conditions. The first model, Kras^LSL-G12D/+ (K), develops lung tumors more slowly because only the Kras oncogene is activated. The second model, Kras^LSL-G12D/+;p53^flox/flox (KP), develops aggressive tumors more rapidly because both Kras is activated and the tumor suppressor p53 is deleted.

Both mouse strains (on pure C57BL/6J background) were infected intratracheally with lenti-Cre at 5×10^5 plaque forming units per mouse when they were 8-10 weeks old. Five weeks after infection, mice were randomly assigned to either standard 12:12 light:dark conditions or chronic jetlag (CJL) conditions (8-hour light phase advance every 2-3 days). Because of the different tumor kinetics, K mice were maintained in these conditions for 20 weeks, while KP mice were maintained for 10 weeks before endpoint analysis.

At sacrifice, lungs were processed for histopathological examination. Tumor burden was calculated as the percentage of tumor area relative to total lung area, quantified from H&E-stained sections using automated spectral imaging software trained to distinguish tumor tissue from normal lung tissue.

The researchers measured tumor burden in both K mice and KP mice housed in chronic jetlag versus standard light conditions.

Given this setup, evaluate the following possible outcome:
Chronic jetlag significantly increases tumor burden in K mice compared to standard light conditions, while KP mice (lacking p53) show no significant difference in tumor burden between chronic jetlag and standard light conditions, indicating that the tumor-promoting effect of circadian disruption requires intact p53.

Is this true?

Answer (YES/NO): NO